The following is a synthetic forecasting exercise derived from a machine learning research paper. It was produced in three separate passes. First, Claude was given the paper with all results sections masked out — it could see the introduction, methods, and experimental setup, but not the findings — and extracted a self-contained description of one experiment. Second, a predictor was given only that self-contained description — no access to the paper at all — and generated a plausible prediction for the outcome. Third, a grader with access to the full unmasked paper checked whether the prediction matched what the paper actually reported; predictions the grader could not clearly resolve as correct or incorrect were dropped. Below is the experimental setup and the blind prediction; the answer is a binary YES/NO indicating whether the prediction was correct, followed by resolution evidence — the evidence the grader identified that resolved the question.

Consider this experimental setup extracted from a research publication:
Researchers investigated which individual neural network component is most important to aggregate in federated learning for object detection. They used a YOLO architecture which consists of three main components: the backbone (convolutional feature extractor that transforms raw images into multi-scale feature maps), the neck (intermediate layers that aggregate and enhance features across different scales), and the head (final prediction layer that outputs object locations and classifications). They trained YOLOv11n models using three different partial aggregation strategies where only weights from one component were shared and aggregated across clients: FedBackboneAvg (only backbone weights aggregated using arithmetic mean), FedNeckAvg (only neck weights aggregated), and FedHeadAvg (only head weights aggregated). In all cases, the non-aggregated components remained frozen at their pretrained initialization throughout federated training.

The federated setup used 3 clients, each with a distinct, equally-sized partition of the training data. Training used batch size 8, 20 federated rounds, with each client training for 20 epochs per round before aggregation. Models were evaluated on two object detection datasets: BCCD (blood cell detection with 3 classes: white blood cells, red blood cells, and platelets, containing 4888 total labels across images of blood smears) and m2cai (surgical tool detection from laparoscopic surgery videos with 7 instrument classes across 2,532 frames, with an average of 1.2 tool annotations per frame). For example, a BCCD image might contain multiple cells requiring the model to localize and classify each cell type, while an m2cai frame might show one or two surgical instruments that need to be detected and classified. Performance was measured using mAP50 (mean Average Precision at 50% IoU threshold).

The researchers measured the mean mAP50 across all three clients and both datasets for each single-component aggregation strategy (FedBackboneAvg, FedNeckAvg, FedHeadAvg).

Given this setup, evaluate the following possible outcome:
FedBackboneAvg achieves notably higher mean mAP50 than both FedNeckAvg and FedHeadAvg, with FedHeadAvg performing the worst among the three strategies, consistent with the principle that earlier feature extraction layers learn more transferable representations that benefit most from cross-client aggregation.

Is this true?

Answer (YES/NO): NO